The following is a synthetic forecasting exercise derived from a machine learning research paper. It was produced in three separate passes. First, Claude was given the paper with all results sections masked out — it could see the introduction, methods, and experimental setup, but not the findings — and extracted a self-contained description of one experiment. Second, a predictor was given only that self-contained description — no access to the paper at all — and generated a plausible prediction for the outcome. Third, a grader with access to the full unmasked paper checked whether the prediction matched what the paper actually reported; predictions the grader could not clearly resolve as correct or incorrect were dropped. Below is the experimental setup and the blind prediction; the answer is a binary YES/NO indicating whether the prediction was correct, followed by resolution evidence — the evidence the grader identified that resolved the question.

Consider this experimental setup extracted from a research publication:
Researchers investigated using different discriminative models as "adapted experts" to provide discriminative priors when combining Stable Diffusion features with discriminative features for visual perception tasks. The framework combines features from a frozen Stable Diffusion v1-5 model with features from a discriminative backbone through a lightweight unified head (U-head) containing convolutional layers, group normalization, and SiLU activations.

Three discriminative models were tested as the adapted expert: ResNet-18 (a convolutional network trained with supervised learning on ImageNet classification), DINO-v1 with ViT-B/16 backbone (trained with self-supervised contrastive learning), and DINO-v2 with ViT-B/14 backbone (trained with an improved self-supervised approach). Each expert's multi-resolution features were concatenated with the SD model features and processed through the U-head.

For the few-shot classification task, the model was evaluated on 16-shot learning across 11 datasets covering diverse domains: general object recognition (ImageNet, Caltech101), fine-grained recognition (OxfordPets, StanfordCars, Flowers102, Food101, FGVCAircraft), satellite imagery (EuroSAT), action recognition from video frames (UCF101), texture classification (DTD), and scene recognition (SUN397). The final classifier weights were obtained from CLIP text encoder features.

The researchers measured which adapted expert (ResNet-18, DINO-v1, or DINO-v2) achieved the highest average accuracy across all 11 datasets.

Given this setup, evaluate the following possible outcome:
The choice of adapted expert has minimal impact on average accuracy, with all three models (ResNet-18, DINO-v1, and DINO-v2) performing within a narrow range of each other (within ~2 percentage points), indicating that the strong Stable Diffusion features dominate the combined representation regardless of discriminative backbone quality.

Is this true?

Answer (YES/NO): NO